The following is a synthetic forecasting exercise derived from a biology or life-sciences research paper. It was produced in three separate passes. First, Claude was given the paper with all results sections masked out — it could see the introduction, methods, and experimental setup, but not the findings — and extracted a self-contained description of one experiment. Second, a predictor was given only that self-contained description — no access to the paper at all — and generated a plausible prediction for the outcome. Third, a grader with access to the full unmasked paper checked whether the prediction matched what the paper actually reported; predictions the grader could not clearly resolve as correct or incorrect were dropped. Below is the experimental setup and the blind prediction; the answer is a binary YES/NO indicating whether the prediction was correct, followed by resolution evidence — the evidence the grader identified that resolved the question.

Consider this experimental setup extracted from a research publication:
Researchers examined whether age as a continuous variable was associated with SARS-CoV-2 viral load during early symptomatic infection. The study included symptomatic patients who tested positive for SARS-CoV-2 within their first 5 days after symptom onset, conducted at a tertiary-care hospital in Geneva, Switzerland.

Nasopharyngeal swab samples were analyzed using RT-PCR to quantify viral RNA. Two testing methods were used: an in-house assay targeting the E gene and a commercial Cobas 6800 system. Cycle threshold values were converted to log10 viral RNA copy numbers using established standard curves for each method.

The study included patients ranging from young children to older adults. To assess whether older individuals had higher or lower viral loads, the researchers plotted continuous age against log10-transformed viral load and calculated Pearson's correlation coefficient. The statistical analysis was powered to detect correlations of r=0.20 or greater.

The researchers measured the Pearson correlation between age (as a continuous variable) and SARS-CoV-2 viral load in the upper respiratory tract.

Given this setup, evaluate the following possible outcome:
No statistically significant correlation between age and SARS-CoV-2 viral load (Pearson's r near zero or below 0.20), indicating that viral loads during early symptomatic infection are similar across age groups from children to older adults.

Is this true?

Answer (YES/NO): YES